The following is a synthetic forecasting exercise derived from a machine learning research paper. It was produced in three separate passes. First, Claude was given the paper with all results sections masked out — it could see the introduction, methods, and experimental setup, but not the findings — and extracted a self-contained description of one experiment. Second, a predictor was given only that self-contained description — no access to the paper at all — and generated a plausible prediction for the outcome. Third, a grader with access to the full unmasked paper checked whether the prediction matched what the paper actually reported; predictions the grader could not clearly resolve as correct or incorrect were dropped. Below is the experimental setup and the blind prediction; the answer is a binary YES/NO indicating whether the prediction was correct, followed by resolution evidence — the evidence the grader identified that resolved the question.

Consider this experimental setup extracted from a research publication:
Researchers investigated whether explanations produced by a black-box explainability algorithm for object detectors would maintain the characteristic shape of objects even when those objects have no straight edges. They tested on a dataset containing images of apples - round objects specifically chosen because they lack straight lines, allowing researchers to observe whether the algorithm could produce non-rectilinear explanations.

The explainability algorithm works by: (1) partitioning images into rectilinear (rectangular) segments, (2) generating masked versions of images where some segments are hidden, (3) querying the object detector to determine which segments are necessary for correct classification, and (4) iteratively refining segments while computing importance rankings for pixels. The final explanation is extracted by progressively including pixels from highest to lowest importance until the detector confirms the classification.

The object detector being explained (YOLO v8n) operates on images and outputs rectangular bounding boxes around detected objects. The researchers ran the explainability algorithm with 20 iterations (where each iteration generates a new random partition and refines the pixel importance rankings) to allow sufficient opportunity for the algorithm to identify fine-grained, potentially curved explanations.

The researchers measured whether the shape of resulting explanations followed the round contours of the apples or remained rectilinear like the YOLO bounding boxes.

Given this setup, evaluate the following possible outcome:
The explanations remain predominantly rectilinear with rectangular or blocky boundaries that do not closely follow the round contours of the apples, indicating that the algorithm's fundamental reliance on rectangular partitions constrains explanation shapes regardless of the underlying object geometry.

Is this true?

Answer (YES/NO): YES